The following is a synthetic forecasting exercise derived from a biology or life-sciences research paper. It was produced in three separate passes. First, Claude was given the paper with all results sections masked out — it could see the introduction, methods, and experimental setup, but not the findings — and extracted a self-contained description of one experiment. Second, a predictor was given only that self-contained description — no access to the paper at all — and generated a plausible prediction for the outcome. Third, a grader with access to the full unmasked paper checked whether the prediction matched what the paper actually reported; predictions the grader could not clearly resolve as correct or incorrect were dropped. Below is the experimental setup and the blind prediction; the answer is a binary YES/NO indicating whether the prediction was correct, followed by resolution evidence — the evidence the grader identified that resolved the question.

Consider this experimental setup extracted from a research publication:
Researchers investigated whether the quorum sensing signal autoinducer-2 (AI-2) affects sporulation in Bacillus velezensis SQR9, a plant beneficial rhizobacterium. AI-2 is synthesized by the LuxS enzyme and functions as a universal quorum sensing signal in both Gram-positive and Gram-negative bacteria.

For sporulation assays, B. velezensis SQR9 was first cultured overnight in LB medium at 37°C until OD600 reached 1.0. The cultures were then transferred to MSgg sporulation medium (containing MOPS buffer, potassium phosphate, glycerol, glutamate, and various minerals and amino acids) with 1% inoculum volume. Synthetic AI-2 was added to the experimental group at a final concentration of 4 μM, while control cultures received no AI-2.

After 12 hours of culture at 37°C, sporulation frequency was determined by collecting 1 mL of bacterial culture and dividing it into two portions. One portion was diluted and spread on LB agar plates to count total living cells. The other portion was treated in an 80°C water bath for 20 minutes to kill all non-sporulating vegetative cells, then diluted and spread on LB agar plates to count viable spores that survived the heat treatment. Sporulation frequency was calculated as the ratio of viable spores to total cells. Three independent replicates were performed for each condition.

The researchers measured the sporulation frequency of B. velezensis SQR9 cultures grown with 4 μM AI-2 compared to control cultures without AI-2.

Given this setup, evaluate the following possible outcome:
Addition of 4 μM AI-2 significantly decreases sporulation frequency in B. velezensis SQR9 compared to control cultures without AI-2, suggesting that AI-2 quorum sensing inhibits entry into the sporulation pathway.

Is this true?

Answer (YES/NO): YES